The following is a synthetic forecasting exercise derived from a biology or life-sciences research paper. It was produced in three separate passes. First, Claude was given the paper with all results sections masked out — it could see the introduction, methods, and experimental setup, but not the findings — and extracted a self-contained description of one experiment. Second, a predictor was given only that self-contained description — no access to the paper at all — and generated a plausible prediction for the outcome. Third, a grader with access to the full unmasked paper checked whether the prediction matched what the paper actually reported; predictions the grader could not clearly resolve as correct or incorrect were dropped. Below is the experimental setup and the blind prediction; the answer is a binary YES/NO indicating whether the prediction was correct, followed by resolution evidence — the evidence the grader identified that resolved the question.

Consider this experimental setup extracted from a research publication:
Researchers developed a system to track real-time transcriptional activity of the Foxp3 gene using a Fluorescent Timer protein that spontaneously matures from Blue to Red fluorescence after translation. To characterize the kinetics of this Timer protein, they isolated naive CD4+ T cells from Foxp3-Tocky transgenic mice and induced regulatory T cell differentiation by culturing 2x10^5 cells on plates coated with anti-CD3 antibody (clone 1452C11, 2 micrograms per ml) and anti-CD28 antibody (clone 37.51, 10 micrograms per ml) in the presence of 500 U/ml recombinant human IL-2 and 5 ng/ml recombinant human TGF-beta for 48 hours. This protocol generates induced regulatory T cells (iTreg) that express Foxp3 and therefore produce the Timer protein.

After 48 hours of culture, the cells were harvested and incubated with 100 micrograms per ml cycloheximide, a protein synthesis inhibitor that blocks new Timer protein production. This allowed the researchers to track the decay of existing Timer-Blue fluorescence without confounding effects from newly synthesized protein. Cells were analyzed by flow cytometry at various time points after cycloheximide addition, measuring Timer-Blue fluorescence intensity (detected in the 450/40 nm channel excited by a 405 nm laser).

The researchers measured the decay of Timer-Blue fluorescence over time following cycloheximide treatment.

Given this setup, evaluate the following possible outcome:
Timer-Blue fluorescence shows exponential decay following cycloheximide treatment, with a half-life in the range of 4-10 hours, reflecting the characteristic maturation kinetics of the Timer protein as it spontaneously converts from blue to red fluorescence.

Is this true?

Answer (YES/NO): YES